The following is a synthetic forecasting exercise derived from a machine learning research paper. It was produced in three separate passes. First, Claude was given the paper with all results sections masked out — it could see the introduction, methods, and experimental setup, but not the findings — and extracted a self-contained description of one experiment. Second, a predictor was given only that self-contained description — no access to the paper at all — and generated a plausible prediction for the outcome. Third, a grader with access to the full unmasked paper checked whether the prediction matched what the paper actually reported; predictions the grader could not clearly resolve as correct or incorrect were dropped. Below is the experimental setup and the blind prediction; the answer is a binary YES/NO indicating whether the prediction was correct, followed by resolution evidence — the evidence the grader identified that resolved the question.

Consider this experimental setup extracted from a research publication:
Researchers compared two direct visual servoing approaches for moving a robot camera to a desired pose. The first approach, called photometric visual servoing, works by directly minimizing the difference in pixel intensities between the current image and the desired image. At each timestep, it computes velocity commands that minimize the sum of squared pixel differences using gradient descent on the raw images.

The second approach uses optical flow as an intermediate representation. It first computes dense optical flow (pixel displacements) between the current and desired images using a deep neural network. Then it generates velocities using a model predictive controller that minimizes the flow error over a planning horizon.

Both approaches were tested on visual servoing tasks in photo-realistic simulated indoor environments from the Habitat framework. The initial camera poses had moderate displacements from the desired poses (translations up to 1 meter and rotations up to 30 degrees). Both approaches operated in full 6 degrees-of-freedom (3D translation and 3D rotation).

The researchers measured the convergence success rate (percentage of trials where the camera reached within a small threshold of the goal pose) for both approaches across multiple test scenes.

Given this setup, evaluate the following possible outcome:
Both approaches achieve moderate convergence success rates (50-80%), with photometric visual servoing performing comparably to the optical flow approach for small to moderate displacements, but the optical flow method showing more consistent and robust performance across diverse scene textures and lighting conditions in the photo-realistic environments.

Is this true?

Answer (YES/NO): NO